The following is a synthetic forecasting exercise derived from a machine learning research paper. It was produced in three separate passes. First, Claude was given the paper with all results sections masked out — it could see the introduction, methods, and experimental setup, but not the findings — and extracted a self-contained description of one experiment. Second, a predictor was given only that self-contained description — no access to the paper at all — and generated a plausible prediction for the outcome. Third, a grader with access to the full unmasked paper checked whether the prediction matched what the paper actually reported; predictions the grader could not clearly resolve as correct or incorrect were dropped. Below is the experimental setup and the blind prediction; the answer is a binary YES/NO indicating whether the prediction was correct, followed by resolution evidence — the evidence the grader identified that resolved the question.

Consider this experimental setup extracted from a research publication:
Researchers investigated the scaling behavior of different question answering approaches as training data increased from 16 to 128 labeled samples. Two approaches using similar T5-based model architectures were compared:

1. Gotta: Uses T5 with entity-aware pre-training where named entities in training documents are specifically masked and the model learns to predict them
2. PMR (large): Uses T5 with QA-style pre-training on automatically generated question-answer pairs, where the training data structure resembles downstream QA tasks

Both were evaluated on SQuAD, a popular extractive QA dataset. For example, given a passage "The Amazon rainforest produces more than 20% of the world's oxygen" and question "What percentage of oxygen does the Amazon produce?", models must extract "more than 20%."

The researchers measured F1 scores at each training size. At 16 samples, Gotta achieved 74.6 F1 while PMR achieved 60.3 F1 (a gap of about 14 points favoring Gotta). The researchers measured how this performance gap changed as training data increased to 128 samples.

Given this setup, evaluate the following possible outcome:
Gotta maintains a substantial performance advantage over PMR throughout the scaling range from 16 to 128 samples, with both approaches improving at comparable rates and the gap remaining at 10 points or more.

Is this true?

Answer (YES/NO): NO